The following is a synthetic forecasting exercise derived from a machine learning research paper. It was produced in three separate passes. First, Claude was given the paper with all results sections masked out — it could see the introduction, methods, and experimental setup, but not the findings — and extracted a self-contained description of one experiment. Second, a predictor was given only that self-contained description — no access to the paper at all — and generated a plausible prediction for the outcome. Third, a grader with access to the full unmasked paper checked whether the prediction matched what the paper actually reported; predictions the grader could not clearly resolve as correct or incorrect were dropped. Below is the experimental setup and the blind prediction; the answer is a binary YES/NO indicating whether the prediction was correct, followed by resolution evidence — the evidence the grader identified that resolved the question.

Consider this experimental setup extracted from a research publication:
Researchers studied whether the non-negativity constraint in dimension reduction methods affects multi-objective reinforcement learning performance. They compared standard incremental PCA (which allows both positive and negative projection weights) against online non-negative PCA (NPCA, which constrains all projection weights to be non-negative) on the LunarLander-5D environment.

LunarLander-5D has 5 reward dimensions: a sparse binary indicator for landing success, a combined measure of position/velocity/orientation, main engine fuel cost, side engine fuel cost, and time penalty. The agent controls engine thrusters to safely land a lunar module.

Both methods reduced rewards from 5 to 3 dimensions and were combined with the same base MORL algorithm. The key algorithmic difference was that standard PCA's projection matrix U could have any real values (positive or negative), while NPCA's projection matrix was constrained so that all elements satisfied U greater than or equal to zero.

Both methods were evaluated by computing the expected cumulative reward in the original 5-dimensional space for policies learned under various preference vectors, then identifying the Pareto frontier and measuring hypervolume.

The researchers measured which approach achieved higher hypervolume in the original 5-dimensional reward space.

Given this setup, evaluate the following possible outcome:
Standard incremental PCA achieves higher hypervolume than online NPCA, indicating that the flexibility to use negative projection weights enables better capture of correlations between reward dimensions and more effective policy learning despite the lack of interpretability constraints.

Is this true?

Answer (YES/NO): YES